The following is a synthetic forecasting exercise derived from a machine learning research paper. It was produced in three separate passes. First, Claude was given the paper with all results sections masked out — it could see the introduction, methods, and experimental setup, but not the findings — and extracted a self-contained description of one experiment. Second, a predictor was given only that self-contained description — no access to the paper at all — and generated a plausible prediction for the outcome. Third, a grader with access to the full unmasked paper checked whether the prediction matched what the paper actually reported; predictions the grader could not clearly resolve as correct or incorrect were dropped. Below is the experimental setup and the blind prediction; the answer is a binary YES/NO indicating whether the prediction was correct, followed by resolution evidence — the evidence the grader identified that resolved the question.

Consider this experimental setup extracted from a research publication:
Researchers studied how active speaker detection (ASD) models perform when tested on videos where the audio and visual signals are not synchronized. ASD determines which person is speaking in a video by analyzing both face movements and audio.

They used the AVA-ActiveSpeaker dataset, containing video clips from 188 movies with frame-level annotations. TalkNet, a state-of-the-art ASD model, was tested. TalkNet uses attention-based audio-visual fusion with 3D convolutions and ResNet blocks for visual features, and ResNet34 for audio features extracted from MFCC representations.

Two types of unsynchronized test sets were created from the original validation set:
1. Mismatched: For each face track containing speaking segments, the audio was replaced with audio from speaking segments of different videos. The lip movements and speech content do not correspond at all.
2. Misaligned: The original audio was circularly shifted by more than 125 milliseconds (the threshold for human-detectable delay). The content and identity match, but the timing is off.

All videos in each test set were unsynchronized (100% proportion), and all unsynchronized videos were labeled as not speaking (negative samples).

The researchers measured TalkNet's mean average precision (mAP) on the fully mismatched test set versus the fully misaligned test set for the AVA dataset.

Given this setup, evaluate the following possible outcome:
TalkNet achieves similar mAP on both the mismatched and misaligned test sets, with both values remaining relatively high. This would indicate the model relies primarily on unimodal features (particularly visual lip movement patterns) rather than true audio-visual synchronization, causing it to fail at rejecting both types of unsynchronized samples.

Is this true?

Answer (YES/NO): NO